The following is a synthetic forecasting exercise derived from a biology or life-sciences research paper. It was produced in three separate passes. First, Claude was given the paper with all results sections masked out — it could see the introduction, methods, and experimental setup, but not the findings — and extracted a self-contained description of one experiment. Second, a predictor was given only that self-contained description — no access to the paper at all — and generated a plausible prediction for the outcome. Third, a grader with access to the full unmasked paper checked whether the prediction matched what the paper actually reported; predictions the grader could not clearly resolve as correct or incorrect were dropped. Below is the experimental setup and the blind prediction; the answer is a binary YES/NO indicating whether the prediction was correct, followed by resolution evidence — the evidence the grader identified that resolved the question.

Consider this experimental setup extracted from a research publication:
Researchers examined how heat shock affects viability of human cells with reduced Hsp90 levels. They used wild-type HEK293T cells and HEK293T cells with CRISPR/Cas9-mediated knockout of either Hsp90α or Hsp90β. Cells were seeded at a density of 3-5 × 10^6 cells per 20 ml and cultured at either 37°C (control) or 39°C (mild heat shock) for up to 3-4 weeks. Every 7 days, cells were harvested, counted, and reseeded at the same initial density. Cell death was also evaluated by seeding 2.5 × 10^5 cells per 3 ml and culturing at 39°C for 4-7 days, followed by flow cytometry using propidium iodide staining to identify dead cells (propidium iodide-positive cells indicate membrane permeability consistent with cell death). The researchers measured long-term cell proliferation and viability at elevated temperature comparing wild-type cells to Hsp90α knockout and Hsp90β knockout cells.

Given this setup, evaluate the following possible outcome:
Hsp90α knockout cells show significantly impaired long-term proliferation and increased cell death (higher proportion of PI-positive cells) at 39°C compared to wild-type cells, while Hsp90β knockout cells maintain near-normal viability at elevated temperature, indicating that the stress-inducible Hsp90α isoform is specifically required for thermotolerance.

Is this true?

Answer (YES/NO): NO